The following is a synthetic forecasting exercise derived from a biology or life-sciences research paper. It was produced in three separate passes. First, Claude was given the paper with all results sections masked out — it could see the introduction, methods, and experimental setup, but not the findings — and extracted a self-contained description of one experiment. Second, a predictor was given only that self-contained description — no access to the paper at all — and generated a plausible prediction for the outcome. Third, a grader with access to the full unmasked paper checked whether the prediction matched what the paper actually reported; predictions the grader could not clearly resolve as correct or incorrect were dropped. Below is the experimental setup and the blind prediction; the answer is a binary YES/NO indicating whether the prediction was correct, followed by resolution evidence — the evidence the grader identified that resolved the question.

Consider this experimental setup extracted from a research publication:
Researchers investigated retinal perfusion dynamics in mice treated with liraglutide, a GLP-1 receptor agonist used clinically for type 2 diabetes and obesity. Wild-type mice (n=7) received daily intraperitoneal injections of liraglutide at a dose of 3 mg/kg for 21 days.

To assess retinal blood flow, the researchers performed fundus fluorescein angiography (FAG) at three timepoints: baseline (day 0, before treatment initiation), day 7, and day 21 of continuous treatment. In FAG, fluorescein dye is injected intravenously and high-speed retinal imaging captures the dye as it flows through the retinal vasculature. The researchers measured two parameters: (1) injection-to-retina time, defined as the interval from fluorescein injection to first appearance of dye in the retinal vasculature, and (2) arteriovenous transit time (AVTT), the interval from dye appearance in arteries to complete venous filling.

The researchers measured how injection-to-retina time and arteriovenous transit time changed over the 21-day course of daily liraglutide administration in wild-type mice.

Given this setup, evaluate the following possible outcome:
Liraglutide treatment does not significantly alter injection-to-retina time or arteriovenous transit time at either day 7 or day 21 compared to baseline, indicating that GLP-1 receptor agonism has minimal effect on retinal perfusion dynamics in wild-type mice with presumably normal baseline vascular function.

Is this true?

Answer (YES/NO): NO